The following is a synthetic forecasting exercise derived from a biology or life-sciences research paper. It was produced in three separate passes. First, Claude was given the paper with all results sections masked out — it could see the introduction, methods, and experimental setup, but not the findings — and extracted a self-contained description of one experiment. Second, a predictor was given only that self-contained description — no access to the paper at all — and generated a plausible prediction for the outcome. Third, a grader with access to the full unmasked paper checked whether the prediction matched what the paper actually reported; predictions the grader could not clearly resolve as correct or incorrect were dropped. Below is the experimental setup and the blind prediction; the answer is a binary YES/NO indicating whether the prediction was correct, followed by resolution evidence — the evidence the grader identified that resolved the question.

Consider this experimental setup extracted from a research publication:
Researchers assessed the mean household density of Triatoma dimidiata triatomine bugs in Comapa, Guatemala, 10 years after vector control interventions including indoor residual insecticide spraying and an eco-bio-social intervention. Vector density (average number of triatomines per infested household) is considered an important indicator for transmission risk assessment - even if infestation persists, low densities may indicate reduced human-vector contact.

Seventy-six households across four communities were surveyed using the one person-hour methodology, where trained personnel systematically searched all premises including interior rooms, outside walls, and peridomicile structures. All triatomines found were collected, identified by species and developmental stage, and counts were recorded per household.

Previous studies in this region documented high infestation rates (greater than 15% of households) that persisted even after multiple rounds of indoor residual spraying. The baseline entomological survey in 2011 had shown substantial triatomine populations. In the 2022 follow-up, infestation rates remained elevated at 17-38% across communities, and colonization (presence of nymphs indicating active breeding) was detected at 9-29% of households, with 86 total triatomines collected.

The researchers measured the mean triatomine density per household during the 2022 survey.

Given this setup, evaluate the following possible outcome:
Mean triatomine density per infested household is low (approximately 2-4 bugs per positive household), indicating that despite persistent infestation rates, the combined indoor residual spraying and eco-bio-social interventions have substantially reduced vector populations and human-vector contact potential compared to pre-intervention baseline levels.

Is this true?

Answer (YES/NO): NO